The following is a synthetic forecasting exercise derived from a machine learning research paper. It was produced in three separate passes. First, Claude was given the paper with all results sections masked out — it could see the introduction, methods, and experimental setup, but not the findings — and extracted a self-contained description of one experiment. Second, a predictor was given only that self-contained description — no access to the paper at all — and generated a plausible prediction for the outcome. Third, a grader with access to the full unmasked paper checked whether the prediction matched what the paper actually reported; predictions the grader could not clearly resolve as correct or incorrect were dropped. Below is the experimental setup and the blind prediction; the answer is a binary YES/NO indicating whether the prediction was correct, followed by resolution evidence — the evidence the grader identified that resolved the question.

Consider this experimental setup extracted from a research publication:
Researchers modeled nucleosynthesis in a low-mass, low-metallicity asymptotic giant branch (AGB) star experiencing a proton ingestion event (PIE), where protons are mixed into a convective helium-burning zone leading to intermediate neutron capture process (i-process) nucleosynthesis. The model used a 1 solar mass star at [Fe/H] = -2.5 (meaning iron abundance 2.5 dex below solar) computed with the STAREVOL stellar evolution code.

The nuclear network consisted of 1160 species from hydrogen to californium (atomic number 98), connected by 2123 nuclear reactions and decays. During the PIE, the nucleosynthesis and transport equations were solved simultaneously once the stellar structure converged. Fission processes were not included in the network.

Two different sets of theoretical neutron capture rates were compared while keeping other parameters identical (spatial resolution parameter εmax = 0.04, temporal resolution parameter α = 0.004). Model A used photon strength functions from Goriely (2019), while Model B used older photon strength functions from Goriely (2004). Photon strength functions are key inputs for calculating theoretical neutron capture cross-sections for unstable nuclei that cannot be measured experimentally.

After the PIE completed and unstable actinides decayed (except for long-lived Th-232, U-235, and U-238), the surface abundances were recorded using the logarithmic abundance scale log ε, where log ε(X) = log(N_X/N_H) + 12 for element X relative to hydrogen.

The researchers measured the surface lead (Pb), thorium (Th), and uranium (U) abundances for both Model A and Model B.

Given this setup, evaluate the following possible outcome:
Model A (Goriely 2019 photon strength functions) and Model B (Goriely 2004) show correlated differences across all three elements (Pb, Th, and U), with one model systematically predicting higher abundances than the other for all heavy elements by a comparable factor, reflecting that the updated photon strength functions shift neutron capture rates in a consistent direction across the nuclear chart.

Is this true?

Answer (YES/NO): NO